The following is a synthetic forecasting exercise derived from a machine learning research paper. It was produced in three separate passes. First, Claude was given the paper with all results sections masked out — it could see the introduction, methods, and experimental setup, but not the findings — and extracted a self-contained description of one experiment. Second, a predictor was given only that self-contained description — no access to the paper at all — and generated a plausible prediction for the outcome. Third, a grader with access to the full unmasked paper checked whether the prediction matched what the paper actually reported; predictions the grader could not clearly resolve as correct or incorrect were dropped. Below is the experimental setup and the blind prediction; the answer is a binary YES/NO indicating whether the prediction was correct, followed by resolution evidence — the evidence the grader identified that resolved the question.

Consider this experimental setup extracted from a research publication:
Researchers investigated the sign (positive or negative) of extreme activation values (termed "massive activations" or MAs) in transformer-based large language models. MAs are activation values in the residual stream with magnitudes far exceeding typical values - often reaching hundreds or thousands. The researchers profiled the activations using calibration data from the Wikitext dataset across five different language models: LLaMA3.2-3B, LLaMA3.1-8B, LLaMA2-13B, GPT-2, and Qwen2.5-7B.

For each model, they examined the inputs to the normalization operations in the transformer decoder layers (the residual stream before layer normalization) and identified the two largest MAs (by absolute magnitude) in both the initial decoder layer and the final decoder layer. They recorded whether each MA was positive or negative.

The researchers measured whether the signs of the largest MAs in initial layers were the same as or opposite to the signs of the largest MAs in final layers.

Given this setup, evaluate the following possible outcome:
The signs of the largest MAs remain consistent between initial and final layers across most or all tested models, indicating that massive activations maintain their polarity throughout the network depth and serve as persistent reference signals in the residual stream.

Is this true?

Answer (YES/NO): NO